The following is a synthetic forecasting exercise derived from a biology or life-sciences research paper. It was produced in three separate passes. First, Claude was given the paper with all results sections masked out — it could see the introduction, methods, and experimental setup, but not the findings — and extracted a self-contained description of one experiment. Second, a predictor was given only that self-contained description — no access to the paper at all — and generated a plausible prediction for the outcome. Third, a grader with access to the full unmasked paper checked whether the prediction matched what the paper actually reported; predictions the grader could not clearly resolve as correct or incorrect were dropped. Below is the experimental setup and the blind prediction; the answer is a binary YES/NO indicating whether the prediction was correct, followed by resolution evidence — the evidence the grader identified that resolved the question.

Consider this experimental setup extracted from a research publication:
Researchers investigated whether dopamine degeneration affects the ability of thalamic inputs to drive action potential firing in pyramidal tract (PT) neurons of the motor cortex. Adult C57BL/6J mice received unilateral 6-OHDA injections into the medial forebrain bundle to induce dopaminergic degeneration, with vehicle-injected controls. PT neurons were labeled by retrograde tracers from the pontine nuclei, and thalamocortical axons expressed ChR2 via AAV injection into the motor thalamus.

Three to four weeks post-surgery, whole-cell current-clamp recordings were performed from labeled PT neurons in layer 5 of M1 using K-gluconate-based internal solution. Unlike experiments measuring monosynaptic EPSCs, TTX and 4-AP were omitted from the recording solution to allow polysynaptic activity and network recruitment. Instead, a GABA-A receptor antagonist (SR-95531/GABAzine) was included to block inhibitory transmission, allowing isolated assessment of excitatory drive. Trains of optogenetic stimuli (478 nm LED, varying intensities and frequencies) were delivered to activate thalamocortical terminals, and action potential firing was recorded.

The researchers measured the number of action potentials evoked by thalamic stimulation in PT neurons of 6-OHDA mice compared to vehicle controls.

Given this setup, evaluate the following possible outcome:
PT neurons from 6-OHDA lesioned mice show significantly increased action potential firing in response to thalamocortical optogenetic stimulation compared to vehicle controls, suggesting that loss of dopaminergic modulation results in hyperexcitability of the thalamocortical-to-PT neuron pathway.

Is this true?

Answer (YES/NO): NO